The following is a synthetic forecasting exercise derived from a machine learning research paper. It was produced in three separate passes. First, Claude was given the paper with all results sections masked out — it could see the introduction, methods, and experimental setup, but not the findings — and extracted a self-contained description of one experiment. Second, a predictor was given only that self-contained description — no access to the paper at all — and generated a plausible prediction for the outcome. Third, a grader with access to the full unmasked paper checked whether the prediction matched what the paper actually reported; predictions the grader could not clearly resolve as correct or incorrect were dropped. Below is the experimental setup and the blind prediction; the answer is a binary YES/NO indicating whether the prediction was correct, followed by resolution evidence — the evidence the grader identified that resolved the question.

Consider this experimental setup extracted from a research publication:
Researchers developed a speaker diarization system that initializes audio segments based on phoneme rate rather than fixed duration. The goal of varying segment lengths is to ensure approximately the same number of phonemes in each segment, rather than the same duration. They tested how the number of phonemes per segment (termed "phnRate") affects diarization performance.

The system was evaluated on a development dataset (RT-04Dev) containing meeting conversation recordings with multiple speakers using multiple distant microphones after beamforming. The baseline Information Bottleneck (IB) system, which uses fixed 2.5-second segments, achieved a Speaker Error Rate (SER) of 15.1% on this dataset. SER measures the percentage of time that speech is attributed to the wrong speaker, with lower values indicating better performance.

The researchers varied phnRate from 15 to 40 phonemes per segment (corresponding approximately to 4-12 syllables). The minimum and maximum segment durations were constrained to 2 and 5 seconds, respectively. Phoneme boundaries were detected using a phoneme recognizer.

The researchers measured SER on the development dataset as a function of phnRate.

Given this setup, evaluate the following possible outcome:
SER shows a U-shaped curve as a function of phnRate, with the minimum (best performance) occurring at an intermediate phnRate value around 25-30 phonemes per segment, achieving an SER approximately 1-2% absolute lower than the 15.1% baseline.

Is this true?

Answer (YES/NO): NO